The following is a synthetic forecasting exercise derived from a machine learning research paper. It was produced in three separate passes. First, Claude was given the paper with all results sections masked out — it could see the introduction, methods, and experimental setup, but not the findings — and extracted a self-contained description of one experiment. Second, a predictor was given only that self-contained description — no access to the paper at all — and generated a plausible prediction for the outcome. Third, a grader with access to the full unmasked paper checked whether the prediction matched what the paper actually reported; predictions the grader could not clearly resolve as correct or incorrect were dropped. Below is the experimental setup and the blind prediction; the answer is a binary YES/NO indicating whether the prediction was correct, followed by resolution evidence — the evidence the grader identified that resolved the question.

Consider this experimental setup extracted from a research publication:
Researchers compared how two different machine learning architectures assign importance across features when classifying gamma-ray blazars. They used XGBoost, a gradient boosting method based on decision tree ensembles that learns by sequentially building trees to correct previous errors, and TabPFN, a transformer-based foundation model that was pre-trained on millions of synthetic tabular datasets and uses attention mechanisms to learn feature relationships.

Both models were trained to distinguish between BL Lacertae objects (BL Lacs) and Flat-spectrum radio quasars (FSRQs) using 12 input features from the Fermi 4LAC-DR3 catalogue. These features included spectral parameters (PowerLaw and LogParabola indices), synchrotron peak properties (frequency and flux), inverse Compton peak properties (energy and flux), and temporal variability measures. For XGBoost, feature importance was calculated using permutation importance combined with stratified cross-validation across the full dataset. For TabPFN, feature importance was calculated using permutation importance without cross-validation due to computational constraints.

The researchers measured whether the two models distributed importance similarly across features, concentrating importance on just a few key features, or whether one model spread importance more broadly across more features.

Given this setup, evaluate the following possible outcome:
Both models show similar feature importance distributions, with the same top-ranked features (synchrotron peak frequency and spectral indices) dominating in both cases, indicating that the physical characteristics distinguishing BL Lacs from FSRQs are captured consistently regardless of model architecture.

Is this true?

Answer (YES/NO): NO